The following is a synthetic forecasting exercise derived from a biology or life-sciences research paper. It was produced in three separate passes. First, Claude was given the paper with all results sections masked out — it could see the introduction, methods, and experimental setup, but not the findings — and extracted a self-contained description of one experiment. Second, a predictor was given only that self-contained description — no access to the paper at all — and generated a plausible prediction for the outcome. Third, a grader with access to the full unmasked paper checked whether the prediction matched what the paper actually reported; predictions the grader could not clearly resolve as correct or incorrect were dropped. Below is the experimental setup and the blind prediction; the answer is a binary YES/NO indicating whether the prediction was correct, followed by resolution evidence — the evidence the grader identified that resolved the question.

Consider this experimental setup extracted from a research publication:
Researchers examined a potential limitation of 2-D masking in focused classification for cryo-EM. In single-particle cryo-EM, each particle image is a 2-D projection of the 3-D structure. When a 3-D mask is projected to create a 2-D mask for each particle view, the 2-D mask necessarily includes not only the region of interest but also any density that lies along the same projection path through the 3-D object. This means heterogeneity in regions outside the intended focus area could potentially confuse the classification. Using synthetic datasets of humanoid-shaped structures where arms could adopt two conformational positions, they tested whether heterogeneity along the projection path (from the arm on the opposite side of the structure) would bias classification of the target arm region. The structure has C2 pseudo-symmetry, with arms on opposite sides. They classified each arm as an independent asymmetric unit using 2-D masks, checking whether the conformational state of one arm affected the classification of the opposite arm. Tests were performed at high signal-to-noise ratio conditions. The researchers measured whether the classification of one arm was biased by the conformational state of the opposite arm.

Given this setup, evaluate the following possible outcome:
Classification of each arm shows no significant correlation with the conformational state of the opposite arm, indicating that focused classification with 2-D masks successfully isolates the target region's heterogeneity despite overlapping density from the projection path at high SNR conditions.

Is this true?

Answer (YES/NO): NO